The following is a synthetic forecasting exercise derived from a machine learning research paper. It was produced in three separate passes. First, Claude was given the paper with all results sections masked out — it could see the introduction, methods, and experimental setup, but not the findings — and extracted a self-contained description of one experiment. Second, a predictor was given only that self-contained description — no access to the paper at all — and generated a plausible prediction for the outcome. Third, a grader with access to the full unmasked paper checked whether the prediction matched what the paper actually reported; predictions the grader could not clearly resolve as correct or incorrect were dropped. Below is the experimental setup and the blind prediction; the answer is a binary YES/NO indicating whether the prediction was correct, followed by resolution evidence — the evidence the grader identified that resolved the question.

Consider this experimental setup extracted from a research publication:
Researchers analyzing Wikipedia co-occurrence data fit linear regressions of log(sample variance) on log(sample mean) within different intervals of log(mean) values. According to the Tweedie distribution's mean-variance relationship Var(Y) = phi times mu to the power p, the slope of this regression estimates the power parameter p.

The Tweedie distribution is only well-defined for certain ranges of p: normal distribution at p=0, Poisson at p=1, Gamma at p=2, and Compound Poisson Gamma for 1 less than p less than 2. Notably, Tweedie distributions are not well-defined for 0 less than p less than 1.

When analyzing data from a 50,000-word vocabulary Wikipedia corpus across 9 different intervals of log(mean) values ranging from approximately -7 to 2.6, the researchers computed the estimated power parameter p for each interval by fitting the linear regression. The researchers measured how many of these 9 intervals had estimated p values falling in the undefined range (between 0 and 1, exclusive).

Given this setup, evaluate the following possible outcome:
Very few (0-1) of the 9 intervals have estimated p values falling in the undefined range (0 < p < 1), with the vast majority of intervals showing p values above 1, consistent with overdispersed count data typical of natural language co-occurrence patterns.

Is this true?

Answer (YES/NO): NO